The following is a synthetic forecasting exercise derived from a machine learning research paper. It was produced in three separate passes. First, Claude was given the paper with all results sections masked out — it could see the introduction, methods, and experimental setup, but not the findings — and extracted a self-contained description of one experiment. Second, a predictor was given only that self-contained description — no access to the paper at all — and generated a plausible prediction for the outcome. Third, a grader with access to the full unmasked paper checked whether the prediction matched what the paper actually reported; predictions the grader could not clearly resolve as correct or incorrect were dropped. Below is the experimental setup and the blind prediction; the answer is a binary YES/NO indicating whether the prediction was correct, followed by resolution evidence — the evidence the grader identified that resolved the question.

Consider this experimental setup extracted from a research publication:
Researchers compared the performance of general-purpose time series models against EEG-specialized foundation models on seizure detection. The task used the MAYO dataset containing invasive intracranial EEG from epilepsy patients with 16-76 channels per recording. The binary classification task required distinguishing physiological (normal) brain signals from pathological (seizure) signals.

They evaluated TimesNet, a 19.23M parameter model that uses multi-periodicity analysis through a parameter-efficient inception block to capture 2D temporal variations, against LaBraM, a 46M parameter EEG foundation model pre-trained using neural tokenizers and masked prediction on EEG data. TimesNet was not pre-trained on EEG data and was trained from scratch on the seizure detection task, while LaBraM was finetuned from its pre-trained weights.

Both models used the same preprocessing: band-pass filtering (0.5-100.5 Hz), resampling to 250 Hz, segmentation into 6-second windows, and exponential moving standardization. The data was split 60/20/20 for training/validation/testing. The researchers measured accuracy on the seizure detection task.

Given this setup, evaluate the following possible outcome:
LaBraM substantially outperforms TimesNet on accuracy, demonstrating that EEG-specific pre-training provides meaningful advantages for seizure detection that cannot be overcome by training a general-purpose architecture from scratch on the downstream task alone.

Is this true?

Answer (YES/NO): NO